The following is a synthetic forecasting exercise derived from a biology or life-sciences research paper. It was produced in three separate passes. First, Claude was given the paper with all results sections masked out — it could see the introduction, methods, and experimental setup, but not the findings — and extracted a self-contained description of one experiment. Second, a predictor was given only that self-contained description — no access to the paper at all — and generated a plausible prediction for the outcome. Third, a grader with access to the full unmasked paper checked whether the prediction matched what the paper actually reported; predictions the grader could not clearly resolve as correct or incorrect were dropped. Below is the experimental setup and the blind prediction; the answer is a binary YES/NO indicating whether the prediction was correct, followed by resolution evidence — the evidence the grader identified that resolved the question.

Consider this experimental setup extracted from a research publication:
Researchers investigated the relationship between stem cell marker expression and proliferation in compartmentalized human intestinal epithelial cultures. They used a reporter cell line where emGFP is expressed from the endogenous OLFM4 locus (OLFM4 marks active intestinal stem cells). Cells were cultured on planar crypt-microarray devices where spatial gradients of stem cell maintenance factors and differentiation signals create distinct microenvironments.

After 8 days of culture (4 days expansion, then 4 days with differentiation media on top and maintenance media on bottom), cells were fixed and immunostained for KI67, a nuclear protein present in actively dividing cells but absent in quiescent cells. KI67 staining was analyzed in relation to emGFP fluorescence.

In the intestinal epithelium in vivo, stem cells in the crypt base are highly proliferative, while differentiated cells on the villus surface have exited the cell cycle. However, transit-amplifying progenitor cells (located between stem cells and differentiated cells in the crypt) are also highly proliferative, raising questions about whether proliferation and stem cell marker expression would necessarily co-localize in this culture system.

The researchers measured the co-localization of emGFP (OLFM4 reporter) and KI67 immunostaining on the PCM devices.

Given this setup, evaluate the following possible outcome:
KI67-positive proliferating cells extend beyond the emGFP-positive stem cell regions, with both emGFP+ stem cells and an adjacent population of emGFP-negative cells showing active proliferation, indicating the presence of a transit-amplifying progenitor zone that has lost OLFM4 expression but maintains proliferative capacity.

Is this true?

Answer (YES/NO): NO